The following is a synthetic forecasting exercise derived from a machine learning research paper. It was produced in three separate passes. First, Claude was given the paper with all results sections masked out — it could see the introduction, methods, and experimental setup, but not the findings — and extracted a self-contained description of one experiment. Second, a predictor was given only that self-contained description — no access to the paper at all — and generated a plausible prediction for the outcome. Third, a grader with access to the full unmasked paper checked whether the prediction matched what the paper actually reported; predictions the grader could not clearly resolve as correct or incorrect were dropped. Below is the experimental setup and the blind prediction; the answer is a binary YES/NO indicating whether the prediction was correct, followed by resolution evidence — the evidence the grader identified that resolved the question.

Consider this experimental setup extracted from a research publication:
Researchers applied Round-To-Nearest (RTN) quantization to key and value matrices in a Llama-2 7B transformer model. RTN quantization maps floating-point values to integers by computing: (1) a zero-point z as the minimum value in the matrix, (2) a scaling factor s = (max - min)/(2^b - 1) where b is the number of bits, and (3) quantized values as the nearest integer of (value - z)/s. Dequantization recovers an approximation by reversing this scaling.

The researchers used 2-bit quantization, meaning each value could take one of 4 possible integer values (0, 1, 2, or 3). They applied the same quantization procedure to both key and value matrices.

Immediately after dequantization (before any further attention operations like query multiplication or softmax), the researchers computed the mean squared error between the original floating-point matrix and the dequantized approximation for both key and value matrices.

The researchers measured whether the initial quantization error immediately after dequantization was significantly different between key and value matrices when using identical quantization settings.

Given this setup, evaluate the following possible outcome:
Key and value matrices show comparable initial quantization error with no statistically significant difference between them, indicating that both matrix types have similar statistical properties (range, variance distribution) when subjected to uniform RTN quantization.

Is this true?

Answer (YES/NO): YES